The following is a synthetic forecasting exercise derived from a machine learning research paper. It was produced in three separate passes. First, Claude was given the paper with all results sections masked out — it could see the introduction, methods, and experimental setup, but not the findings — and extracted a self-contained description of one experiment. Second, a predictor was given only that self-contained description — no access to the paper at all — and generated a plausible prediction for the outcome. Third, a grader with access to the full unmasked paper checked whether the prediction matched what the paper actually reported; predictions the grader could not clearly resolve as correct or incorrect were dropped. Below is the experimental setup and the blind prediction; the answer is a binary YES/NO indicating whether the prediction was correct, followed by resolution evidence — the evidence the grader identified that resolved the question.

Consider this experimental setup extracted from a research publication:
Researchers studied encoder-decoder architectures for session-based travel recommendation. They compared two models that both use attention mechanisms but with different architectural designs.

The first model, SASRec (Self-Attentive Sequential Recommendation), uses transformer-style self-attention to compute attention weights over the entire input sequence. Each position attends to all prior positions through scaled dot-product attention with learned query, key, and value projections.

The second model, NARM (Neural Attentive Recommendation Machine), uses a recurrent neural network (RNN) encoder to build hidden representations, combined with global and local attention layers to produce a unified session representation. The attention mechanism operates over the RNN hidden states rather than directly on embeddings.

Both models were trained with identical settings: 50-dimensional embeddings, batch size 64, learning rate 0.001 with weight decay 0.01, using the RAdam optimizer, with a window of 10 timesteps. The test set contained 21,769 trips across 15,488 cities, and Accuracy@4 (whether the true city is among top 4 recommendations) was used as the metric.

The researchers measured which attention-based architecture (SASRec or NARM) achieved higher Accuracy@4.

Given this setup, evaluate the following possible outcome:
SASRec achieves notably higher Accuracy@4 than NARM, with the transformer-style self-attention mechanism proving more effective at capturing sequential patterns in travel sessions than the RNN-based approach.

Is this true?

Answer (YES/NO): NO